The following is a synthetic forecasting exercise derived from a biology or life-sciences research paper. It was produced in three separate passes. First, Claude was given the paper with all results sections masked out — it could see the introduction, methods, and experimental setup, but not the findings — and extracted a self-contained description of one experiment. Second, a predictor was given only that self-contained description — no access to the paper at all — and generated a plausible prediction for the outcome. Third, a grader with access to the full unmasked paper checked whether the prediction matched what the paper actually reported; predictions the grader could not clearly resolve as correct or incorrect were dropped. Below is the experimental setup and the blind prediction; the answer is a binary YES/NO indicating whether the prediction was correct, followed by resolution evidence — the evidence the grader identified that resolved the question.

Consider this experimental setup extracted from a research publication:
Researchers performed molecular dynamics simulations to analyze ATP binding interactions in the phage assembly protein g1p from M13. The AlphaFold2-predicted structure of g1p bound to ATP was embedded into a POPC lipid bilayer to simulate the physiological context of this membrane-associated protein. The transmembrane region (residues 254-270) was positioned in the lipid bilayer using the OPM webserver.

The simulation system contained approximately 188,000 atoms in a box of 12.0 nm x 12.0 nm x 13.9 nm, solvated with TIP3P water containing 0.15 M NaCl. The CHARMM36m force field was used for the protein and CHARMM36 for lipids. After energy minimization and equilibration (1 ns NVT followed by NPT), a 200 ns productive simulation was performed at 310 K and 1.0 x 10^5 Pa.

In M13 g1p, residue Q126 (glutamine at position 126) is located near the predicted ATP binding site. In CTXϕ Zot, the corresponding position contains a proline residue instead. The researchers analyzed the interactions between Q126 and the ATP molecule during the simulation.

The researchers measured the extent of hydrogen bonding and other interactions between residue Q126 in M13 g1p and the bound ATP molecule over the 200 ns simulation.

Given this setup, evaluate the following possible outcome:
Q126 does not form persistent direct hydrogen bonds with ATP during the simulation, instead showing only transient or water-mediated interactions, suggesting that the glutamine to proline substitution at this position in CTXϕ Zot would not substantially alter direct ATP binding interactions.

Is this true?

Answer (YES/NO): NO